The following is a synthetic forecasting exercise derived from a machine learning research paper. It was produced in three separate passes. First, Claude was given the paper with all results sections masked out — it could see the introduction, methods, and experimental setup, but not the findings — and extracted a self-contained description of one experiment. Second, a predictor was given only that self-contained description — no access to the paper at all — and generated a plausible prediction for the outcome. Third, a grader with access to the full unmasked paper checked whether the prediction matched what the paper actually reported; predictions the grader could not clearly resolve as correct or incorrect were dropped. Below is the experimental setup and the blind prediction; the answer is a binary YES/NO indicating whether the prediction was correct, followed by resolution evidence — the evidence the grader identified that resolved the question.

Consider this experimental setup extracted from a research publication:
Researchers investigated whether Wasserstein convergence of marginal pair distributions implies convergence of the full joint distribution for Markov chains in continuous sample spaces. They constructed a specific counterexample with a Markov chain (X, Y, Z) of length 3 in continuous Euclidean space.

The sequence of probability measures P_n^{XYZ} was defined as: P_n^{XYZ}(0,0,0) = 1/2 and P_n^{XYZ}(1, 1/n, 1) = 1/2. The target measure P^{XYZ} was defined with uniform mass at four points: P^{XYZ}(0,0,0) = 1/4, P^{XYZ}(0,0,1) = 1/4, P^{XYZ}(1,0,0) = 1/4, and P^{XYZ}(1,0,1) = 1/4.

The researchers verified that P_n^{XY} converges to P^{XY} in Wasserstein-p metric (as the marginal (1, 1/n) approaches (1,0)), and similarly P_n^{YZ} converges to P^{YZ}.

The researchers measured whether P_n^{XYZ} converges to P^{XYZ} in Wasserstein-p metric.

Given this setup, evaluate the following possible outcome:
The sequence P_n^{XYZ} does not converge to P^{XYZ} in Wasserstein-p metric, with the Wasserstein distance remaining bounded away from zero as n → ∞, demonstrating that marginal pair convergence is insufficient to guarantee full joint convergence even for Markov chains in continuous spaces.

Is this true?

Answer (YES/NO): YES